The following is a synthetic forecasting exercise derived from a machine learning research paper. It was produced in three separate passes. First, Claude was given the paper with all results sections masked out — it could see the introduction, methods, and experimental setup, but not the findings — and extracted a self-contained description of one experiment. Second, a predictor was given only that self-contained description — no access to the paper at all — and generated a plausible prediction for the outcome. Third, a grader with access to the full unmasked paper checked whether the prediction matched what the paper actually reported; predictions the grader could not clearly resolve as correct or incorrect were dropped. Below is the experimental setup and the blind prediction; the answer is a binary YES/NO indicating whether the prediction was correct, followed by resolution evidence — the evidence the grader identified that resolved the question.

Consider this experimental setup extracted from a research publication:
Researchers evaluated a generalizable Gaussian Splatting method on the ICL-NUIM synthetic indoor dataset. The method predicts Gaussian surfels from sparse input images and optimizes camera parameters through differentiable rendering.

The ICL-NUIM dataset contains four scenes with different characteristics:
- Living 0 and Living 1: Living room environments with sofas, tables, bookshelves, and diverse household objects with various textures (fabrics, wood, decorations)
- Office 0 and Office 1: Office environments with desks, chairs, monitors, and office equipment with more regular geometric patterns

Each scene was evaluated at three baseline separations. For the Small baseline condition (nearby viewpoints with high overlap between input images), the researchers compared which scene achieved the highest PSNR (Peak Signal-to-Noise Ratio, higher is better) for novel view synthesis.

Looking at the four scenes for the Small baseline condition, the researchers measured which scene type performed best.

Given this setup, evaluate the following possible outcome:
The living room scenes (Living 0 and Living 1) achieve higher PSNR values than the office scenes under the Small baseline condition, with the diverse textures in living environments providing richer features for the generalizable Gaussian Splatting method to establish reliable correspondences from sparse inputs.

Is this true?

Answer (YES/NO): NO